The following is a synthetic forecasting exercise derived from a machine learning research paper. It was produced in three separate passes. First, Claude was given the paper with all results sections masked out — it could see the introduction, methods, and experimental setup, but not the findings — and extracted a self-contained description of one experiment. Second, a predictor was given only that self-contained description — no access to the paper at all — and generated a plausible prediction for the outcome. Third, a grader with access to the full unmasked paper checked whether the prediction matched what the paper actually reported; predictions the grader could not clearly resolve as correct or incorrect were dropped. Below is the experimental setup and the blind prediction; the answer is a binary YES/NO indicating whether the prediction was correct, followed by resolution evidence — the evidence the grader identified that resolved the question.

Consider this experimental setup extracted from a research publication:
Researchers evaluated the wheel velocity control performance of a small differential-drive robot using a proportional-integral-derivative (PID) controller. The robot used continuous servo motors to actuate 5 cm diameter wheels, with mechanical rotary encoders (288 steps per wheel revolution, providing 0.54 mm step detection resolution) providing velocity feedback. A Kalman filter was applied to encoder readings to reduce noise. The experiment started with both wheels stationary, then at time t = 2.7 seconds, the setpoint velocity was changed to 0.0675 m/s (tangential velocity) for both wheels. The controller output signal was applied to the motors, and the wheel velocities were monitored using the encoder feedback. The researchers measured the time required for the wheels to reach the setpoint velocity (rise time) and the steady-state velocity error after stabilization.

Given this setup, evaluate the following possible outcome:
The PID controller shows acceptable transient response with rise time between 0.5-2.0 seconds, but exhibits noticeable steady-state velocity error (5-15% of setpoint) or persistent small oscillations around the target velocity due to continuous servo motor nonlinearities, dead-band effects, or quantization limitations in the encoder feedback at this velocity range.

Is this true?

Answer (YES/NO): NO